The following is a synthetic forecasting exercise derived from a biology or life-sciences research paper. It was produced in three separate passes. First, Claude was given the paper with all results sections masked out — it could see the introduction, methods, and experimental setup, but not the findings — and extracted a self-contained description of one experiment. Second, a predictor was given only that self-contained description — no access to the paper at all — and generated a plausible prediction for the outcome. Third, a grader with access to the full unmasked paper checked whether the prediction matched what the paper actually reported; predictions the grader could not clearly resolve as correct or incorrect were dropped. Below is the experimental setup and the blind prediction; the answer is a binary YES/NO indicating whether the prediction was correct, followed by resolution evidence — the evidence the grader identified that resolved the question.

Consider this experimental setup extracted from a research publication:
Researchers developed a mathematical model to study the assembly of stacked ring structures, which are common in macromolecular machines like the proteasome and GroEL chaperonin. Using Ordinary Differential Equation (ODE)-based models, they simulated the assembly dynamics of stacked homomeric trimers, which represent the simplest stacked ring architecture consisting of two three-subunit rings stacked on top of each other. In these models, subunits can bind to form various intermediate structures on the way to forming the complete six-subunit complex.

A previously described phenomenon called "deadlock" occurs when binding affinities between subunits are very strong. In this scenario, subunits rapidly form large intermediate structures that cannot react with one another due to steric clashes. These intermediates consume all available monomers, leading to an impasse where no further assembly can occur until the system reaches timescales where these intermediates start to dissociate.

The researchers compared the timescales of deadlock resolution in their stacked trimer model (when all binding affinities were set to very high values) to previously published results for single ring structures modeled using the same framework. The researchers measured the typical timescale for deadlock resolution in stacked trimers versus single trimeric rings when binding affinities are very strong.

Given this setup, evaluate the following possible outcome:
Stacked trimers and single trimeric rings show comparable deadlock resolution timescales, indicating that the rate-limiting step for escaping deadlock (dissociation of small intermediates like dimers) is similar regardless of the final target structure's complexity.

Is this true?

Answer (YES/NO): NO